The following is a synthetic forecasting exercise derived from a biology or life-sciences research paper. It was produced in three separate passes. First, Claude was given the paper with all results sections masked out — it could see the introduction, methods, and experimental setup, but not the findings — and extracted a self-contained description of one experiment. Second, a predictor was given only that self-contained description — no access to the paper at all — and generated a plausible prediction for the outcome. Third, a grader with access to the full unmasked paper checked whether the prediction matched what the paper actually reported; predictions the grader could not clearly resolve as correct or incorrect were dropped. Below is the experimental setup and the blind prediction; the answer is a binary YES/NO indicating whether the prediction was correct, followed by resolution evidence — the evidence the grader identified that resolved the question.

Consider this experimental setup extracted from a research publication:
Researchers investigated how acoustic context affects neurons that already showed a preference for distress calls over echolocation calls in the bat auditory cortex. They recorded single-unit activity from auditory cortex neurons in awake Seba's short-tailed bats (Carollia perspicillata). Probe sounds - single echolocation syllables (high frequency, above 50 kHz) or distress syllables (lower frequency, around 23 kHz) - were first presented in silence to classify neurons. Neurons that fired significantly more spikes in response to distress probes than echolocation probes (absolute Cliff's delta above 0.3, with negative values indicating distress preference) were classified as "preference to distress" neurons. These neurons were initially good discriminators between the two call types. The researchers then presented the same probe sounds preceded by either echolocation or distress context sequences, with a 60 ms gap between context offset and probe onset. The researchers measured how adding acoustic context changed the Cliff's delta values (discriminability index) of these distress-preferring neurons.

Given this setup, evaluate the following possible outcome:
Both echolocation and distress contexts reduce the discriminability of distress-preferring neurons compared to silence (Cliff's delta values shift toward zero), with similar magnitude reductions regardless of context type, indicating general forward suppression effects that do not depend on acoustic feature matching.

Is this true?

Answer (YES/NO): NO